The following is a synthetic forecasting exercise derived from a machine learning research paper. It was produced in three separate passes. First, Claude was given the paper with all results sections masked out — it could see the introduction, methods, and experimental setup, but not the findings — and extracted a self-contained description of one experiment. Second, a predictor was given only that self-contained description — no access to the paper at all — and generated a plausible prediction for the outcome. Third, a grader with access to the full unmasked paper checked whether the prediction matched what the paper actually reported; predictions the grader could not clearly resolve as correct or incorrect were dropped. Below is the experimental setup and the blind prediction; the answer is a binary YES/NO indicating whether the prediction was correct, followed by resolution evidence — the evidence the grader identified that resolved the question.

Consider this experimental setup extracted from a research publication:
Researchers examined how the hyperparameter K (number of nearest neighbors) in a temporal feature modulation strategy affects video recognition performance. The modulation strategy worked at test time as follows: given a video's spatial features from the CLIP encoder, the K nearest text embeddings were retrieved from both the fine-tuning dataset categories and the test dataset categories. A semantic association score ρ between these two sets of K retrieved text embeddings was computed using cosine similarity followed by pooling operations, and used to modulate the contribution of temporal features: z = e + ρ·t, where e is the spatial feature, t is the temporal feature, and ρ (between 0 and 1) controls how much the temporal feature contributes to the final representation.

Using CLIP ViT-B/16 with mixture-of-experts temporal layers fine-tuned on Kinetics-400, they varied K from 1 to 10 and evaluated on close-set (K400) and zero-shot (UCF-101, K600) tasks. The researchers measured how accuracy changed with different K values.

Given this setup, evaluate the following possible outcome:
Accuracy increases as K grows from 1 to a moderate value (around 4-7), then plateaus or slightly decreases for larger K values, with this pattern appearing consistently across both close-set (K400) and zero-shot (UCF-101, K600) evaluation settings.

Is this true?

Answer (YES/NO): NO